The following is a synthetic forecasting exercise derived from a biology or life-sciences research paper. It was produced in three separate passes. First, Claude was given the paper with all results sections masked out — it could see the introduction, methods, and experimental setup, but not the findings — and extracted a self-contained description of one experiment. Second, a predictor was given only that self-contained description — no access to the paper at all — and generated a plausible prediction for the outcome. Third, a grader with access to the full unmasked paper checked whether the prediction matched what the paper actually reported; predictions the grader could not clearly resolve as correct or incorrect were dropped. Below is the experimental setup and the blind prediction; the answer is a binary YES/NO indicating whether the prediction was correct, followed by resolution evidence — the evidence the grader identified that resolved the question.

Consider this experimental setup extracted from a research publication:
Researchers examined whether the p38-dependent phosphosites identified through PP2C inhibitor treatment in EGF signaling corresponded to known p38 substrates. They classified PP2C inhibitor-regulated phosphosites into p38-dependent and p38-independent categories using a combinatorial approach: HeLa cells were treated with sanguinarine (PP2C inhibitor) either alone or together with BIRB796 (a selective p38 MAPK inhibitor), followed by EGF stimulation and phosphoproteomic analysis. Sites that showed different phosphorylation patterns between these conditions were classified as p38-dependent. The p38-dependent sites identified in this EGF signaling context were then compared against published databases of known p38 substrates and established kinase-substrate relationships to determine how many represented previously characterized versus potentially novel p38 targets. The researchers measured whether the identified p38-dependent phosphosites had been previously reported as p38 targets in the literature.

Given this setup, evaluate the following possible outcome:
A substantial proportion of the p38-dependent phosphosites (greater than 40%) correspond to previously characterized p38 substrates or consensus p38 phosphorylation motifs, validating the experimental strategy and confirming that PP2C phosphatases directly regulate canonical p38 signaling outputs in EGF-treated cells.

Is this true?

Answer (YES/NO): NO